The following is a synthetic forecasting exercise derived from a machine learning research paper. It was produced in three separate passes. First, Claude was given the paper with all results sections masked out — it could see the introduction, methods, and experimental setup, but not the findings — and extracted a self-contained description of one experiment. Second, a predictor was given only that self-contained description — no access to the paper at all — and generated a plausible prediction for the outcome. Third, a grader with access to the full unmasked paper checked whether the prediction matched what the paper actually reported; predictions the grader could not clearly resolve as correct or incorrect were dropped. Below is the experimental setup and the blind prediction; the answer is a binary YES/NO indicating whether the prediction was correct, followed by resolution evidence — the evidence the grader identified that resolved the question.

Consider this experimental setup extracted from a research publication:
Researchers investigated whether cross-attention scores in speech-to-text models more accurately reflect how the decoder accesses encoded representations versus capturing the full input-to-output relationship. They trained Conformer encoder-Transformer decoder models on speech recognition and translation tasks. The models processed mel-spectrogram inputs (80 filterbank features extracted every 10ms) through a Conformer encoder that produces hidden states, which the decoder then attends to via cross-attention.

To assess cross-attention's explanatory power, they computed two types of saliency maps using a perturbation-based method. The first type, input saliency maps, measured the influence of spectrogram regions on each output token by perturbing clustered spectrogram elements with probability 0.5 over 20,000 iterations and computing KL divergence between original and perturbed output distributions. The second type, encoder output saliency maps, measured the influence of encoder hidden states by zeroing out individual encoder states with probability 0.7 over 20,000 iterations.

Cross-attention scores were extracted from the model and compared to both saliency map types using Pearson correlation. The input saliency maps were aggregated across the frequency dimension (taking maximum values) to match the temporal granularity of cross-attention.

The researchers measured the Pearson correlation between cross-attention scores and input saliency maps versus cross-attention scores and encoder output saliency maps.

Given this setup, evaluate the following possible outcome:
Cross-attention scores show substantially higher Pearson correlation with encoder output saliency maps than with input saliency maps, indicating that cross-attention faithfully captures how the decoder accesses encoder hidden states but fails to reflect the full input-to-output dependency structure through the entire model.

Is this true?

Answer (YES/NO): NO